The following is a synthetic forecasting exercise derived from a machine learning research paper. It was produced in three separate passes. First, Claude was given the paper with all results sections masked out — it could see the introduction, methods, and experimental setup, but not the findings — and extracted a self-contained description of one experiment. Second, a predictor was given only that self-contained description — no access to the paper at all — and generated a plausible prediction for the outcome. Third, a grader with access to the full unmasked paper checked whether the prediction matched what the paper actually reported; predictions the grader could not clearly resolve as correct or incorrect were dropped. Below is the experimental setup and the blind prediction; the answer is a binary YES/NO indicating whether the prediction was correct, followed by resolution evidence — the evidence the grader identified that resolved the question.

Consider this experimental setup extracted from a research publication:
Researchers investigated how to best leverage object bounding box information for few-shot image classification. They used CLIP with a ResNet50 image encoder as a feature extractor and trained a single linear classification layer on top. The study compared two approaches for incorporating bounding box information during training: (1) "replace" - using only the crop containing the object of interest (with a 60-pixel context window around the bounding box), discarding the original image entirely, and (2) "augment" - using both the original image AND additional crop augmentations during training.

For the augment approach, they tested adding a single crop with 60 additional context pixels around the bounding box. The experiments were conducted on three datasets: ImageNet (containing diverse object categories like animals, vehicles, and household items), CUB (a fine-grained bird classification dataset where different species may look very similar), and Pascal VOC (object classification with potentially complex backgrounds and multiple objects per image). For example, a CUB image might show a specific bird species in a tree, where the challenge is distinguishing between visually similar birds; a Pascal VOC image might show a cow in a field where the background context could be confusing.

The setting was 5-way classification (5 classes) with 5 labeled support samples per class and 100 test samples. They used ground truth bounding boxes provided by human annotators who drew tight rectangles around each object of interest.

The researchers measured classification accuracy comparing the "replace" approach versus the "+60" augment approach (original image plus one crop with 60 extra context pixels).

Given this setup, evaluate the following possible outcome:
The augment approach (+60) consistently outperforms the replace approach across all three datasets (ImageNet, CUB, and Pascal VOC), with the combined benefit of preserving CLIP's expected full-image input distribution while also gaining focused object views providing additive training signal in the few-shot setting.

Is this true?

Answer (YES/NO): YES